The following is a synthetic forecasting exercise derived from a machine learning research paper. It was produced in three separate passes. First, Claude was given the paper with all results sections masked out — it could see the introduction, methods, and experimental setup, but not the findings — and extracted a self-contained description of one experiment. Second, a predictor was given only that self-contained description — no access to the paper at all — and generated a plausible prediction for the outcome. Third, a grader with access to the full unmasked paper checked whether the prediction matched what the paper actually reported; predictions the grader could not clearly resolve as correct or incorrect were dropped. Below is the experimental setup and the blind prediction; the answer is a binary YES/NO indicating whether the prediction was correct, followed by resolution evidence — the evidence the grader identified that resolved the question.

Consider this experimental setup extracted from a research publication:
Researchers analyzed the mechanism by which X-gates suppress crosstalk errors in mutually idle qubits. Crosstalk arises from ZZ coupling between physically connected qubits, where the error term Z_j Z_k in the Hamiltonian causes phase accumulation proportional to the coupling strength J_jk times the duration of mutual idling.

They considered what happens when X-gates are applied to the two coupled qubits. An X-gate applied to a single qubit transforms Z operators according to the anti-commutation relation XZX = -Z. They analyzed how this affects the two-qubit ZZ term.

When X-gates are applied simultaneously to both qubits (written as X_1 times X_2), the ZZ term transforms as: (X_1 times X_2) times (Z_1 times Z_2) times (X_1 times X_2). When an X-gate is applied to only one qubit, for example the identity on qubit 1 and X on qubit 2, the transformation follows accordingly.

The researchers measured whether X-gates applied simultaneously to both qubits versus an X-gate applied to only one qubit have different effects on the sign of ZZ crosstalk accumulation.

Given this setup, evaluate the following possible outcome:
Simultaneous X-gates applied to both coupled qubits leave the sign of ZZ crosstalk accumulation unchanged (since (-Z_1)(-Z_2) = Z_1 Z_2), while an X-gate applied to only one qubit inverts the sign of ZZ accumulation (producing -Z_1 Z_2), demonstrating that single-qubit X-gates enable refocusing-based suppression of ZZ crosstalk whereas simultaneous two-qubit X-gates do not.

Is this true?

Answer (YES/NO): YES